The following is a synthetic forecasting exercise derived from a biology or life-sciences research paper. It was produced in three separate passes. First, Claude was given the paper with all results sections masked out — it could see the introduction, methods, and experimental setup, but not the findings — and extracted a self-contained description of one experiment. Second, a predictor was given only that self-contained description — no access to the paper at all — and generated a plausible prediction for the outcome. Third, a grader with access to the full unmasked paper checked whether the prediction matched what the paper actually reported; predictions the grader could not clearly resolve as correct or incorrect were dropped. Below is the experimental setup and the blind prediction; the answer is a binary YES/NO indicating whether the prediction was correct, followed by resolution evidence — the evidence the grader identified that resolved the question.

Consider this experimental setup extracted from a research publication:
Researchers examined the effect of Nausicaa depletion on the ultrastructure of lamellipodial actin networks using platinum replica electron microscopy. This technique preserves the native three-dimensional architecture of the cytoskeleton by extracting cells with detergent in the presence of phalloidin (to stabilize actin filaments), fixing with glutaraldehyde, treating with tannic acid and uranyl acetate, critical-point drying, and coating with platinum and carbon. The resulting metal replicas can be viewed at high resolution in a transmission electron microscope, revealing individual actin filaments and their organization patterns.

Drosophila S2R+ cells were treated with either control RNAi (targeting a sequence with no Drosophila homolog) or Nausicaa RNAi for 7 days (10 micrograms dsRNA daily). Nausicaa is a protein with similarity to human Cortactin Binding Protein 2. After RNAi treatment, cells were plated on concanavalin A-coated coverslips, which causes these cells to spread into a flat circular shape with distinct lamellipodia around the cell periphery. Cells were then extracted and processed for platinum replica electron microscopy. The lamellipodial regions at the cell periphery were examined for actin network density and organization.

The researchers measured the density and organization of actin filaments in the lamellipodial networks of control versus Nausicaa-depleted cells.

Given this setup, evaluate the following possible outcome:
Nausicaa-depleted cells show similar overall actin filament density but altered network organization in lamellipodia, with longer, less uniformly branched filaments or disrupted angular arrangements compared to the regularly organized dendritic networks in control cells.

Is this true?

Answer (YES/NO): NO